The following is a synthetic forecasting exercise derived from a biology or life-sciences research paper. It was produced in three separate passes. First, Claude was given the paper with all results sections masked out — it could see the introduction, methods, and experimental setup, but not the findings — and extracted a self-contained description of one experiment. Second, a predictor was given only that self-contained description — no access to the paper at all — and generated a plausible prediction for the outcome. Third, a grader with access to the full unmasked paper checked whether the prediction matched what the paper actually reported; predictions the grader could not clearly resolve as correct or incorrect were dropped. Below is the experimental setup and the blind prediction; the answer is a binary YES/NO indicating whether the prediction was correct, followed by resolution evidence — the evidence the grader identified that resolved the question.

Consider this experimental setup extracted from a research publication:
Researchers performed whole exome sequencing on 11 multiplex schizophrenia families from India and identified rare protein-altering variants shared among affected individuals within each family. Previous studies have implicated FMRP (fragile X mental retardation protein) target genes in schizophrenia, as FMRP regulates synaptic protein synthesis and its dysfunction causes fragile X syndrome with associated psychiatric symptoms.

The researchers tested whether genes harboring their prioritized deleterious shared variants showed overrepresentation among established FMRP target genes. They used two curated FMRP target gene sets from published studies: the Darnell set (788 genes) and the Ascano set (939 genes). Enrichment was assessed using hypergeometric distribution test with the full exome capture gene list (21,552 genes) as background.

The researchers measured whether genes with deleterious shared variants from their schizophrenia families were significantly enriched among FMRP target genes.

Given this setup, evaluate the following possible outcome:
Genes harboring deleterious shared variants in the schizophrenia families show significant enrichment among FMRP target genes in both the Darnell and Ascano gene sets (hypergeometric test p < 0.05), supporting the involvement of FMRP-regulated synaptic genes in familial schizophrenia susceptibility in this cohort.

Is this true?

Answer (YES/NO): YES